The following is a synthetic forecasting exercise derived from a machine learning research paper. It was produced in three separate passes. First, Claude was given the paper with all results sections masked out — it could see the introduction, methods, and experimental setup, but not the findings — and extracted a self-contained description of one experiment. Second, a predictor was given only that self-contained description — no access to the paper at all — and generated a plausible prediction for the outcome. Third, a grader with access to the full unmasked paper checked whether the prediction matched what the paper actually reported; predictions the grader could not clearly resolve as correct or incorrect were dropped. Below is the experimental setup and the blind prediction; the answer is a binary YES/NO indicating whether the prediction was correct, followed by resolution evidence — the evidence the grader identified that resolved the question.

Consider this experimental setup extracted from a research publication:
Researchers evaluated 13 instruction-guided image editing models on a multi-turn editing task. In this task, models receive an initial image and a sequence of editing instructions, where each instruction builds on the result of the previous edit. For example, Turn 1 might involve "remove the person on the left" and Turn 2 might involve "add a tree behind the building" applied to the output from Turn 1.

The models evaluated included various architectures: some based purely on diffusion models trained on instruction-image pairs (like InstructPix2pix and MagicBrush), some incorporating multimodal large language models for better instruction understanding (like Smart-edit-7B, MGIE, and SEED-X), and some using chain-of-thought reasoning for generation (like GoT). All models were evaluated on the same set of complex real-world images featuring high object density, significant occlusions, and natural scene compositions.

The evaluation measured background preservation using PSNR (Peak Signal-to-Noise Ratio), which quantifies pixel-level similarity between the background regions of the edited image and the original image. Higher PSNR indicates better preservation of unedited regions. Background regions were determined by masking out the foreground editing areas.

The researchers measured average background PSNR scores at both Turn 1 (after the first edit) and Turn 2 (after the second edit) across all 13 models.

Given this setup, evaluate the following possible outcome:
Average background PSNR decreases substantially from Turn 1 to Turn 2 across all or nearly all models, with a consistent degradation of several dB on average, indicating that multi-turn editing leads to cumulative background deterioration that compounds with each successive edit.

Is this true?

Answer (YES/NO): YES